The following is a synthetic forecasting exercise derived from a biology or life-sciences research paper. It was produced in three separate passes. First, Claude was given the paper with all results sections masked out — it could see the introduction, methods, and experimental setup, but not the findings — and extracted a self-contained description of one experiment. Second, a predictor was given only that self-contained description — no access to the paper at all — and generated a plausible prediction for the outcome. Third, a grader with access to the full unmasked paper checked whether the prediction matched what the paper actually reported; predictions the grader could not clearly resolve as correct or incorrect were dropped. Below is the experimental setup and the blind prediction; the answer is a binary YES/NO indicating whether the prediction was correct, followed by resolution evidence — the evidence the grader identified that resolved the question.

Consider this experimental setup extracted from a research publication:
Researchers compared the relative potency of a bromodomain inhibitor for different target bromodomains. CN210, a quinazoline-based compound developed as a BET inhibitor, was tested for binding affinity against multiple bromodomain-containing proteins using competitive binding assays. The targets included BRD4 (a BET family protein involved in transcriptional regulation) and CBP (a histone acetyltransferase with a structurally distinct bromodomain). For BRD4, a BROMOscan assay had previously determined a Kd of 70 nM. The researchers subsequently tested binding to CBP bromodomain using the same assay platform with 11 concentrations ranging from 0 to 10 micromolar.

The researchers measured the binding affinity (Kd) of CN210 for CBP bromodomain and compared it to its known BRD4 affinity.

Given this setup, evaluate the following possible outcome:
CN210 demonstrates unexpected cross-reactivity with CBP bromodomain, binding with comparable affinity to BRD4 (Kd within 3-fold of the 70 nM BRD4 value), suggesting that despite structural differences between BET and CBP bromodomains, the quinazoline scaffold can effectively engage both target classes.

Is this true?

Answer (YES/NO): NO